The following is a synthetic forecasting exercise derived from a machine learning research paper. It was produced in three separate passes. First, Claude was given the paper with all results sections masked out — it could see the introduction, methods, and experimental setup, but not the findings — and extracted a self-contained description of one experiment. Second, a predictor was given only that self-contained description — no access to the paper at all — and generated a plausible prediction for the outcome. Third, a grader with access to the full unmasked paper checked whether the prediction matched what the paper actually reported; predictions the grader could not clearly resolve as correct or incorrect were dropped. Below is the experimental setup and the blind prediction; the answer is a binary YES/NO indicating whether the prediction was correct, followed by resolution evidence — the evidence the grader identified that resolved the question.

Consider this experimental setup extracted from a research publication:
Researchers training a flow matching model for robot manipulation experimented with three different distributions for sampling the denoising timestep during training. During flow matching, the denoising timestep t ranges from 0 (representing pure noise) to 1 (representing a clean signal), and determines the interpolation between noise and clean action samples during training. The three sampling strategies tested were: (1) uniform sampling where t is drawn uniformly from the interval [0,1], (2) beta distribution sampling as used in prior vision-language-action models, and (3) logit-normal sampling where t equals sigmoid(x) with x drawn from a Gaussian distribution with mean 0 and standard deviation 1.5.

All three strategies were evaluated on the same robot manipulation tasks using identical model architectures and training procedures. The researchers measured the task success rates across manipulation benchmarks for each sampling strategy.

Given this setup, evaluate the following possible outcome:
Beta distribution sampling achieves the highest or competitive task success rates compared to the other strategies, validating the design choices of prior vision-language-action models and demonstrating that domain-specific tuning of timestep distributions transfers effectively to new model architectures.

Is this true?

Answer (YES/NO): NO